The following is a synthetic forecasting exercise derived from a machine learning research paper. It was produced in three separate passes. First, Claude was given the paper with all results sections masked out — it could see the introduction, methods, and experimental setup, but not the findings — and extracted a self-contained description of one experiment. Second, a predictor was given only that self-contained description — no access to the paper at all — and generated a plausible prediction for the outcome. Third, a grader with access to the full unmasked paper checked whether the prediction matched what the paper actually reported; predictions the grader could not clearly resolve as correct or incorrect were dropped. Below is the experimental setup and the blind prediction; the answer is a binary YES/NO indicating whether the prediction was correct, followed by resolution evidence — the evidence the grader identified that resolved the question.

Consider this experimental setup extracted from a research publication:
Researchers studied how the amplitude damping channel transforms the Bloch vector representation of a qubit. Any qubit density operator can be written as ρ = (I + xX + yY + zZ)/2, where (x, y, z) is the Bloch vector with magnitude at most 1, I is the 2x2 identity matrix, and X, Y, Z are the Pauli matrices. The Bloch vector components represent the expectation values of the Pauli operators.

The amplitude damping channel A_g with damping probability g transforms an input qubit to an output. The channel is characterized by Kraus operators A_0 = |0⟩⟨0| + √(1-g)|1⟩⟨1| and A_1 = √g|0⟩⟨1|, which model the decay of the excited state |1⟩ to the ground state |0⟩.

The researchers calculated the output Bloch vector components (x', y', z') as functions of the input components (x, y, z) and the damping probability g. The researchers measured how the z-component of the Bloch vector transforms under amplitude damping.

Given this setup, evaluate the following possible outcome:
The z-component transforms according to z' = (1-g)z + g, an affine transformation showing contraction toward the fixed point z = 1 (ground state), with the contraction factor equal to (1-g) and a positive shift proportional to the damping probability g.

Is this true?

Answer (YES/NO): YES